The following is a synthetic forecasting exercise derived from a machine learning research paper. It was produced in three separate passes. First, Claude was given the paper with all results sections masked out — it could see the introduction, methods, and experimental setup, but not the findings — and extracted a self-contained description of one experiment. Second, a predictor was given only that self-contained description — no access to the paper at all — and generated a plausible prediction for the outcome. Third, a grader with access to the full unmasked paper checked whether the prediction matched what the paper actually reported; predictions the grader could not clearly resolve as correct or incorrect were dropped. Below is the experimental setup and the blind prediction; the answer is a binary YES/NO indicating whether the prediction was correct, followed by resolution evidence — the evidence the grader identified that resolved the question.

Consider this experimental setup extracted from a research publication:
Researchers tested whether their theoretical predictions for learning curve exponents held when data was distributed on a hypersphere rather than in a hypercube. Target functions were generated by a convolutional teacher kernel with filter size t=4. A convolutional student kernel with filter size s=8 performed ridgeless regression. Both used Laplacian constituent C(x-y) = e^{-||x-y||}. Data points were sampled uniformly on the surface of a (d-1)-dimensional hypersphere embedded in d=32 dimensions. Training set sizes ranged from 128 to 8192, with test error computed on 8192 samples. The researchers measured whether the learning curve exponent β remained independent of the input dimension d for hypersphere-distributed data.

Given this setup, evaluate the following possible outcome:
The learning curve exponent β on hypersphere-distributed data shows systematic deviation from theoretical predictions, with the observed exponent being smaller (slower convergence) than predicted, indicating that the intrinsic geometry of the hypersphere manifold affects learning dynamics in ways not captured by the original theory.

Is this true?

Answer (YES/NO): NO